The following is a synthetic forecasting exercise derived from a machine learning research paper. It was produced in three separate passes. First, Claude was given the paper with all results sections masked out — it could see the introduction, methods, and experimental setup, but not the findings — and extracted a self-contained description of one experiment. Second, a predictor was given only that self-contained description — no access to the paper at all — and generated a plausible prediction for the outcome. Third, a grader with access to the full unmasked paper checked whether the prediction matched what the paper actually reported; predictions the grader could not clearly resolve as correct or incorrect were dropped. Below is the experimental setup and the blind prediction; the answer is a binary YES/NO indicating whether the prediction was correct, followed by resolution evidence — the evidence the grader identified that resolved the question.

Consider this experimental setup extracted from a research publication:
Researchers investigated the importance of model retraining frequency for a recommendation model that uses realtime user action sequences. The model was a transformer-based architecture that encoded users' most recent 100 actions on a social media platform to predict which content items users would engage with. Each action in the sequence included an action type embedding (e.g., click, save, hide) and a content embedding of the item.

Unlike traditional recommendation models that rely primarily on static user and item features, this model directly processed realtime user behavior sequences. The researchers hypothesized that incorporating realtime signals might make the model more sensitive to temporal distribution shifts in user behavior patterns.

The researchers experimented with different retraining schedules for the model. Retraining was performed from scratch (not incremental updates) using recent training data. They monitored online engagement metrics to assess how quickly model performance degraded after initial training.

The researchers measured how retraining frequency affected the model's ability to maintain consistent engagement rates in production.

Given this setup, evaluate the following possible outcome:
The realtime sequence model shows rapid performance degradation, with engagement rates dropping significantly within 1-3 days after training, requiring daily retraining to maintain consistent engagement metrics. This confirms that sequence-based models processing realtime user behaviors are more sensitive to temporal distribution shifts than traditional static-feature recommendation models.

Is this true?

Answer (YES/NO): NO